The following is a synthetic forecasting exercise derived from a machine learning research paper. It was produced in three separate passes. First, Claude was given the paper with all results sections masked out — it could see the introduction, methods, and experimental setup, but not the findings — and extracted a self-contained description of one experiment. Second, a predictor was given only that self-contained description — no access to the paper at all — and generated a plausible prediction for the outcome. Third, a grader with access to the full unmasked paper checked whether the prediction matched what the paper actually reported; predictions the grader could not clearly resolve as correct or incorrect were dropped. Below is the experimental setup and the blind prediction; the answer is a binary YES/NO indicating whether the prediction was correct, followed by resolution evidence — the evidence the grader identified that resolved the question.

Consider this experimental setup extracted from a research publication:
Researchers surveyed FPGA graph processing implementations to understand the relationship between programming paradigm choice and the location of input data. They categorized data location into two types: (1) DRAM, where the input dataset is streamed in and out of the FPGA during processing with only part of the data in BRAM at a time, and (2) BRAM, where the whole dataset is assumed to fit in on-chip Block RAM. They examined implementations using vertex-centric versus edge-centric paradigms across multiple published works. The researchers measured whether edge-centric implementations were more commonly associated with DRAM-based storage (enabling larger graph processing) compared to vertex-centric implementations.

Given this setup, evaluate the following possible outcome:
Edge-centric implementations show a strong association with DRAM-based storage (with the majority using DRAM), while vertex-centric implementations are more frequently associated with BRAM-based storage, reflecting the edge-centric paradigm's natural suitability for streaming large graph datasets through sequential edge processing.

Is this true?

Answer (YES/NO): NO